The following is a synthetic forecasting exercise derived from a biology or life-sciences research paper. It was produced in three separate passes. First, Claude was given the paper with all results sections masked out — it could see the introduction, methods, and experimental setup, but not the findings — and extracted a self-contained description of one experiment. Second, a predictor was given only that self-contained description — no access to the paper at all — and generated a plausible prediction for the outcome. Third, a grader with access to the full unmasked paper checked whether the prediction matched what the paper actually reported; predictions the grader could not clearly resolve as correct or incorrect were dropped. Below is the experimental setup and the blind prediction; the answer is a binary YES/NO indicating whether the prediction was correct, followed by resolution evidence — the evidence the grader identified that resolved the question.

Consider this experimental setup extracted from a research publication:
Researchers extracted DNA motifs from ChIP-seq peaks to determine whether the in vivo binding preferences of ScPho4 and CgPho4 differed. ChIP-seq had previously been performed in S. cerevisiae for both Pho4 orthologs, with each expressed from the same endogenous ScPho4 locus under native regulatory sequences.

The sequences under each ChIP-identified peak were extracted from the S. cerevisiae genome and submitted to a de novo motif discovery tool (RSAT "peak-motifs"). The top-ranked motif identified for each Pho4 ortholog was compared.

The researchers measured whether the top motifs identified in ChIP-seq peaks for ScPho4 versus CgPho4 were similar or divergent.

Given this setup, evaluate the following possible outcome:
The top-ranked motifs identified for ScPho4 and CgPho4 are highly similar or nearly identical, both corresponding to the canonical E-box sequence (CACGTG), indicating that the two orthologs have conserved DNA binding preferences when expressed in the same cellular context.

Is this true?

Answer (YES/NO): YES